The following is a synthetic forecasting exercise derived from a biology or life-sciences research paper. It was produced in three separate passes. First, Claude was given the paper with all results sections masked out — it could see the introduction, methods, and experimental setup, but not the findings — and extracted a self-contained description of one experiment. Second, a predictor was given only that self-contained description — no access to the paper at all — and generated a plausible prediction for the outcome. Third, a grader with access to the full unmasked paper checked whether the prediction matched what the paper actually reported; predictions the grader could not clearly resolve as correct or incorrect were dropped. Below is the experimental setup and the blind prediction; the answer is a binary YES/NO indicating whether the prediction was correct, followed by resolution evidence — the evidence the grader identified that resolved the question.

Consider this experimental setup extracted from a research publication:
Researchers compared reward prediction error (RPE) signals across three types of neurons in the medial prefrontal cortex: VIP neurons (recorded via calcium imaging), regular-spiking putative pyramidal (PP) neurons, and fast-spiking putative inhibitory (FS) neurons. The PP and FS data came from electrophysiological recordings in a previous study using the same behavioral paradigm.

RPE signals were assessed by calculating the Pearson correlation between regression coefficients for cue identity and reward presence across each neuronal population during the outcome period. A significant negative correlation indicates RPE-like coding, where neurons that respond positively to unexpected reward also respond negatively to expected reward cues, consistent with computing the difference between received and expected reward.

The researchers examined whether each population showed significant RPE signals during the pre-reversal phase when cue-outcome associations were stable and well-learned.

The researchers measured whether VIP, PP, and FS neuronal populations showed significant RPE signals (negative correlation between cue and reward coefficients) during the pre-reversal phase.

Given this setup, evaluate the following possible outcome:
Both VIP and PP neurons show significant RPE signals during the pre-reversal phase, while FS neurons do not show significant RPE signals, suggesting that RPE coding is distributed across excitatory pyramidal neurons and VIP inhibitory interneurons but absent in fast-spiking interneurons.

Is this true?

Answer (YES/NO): NO